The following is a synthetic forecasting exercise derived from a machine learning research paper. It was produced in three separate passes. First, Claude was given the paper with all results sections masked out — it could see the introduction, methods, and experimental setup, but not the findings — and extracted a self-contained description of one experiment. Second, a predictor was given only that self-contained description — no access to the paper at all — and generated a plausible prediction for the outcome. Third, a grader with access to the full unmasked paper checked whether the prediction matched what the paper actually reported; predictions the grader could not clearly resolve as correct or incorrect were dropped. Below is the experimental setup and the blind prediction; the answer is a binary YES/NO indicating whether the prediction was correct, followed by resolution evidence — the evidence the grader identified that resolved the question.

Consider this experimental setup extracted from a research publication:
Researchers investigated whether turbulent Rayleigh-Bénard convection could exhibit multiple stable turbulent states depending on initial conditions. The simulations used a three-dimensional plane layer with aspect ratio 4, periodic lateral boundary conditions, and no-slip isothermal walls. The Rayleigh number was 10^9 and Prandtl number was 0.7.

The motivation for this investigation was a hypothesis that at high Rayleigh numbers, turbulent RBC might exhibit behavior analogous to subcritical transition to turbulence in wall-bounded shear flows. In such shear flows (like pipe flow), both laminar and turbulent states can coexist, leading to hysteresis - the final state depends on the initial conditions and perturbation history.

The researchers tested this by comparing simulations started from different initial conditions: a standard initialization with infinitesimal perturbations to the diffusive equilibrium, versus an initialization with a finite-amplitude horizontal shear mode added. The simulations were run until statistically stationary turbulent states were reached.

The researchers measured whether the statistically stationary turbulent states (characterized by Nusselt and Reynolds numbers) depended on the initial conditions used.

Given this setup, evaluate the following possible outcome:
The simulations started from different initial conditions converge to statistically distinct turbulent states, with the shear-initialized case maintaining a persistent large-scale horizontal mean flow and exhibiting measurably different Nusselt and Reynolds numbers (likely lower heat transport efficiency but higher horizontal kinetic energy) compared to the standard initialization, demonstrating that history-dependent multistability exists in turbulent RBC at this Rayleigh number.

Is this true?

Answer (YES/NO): NO